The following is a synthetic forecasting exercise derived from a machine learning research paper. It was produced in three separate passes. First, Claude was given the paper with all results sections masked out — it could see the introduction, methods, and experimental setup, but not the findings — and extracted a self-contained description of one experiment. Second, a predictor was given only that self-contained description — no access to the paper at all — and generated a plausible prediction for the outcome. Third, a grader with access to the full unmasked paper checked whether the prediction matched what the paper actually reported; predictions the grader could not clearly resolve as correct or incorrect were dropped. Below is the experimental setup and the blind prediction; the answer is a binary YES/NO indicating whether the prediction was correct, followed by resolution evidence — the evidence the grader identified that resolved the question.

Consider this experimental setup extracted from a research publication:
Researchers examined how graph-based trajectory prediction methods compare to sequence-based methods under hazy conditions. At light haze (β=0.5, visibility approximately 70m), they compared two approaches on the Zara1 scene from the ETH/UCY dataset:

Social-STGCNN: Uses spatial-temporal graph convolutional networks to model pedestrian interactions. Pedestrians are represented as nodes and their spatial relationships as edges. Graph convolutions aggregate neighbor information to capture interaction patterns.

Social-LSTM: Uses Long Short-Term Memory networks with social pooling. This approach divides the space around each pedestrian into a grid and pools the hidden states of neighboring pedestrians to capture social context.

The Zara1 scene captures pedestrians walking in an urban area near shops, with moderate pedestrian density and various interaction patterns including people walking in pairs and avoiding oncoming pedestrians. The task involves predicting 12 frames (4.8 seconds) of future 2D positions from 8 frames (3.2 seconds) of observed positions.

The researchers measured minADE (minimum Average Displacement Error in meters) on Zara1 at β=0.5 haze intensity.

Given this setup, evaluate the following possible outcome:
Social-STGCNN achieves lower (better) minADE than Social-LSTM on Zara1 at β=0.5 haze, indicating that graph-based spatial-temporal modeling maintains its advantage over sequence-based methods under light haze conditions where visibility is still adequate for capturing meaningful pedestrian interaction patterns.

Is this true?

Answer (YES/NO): YES